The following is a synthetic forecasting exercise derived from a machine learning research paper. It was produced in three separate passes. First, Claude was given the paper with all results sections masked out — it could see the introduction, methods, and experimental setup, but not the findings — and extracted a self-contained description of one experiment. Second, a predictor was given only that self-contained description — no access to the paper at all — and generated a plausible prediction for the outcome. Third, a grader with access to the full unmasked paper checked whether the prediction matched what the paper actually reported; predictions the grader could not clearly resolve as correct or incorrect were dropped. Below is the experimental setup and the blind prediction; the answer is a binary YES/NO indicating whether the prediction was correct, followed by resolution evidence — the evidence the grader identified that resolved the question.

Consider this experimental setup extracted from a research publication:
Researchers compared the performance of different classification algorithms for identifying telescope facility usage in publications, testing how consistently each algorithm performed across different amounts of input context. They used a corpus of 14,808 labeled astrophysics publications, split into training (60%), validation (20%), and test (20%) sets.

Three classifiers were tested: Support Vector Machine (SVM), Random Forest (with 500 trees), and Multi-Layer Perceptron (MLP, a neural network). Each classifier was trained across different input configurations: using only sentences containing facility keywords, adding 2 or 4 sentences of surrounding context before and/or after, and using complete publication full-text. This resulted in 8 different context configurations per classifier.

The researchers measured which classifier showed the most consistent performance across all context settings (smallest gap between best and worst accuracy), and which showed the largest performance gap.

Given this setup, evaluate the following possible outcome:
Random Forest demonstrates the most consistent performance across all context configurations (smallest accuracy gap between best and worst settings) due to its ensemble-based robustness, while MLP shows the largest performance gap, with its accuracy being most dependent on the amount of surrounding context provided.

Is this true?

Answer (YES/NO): NO